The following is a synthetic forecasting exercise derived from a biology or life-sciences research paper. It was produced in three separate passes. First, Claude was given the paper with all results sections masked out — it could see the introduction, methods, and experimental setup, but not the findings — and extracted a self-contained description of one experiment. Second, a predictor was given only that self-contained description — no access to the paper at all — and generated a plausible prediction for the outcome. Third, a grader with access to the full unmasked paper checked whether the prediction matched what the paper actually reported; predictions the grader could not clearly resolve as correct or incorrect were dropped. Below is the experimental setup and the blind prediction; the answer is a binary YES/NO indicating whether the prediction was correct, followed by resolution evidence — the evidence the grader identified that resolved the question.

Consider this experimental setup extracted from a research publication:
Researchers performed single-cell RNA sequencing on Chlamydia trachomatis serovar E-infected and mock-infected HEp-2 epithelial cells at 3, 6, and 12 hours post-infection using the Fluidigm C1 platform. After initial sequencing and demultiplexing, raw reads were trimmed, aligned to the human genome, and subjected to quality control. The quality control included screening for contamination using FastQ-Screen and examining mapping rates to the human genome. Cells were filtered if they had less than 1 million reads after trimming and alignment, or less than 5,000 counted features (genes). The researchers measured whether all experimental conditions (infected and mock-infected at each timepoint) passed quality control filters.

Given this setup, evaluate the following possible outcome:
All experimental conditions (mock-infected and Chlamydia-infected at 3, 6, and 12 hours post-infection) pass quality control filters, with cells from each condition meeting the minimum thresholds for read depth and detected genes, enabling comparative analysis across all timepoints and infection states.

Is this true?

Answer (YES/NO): NO